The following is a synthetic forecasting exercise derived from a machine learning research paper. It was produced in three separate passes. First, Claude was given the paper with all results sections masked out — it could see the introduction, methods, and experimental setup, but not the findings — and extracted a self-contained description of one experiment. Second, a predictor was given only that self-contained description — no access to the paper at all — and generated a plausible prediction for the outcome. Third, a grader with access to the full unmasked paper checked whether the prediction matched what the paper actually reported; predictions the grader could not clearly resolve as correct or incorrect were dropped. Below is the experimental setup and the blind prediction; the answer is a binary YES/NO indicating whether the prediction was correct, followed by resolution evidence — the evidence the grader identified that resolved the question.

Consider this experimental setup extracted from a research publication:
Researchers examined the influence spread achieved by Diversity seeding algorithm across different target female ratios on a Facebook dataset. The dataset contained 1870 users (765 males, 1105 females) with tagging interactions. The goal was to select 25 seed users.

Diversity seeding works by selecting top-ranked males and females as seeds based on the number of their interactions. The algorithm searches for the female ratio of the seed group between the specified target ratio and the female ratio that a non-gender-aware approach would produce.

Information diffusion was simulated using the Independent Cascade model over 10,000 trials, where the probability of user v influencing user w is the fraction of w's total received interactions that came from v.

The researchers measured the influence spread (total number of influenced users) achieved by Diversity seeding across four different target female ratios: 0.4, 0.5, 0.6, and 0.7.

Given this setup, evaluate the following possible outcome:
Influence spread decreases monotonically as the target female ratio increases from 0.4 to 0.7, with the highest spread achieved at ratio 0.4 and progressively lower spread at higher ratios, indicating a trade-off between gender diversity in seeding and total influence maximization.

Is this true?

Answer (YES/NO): NO